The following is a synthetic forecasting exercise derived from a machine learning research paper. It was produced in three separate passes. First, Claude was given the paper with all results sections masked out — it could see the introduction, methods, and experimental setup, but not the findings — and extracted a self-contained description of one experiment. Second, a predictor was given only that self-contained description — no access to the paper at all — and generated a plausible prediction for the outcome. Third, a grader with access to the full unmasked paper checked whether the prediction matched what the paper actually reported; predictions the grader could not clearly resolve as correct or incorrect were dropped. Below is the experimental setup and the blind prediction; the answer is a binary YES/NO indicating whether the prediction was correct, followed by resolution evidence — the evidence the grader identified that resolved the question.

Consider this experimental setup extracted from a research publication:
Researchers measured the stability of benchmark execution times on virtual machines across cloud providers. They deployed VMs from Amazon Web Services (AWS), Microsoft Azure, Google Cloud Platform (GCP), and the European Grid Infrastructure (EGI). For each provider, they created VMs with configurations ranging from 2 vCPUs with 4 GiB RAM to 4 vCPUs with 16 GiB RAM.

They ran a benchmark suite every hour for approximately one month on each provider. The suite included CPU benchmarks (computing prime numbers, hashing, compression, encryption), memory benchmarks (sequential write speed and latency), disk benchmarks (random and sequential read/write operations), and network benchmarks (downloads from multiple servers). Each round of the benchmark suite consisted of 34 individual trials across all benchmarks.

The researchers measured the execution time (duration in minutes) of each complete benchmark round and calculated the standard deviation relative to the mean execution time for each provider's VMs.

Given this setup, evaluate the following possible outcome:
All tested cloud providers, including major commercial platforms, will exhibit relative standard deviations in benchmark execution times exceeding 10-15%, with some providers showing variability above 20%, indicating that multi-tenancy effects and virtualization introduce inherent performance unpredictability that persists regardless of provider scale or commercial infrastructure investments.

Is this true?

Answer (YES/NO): NO